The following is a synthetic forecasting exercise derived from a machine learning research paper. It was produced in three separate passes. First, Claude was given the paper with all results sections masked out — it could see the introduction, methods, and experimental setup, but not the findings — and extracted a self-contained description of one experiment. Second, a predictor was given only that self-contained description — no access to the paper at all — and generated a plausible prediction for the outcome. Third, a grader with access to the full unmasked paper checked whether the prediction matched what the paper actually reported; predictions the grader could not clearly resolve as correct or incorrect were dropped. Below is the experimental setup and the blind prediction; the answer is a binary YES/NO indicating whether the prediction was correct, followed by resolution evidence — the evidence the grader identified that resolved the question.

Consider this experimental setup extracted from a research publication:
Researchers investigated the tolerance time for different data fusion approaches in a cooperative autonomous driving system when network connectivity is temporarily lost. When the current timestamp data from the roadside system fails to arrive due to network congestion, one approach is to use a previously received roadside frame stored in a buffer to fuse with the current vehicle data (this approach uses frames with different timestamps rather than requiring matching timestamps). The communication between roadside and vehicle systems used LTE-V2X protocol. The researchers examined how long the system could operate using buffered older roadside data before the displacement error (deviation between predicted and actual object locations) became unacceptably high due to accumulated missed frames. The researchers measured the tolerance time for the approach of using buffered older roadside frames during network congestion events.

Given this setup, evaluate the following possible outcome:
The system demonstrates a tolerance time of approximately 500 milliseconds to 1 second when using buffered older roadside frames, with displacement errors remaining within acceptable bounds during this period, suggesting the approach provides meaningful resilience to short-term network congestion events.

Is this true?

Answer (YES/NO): YES